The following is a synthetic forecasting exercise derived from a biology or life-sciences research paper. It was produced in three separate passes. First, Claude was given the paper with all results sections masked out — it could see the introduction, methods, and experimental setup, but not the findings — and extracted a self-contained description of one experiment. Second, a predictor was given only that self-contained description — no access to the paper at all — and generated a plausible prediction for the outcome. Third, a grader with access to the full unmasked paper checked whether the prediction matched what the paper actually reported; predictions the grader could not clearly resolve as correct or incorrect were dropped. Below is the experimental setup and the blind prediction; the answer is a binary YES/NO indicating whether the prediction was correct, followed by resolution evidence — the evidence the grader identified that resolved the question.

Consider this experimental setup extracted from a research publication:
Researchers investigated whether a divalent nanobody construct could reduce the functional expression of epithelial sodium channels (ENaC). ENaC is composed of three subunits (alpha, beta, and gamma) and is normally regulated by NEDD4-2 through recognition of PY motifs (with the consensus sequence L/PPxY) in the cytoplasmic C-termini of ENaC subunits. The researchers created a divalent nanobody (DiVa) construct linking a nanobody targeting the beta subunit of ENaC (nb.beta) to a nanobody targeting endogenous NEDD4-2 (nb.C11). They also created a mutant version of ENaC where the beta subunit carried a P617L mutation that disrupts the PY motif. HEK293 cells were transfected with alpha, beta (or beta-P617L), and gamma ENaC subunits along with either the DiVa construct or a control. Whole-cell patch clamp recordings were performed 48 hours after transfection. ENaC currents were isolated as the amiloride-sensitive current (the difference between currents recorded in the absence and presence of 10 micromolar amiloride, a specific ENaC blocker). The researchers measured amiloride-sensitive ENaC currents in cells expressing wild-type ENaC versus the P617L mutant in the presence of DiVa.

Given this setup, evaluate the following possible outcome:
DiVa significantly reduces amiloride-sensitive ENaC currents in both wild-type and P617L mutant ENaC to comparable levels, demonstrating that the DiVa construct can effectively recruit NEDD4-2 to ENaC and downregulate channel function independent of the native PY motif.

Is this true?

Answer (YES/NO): NO